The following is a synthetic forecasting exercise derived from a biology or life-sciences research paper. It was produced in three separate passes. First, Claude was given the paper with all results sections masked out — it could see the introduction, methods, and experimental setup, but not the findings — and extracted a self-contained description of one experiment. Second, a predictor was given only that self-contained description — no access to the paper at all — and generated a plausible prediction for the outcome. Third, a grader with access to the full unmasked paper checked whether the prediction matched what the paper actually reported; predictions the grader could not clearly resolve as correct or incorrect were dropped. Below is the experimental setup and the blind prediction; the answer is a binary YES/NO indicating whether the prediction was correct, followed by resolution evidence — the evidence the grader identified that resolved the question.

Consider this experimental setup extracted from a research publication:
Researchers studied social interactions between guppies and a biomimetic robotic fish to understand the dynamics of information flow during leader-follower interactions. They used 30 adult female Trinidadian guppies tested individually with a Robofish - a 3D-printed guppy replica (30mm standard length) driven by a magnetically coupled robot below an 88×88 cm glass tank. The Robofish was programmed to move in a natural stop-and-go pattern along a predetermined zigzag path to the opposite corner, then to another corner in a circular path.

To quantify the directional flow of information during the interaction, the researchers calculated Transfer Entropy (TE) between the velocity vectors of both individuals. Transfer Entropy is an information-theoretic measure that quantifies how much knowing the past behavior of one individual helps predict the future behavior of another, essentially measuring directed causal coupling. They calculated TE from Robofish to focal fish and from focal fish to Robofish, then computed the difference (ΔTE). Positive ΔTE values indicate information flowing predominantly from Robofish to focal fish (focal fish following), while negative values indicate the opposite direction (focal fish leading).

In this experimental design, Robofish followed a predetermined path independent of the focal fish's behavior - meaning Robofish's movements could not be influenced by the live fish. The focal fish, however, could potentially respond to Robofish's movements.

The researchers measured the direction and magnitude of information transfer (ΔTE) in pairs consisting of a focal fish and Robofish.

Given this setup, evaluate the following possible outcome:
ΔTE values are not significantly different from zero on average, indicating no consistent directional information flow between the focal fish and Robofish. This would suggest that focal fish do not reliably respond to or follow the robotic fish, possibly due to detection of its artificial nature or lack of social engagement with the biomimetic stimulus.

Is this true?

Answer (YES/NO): NO